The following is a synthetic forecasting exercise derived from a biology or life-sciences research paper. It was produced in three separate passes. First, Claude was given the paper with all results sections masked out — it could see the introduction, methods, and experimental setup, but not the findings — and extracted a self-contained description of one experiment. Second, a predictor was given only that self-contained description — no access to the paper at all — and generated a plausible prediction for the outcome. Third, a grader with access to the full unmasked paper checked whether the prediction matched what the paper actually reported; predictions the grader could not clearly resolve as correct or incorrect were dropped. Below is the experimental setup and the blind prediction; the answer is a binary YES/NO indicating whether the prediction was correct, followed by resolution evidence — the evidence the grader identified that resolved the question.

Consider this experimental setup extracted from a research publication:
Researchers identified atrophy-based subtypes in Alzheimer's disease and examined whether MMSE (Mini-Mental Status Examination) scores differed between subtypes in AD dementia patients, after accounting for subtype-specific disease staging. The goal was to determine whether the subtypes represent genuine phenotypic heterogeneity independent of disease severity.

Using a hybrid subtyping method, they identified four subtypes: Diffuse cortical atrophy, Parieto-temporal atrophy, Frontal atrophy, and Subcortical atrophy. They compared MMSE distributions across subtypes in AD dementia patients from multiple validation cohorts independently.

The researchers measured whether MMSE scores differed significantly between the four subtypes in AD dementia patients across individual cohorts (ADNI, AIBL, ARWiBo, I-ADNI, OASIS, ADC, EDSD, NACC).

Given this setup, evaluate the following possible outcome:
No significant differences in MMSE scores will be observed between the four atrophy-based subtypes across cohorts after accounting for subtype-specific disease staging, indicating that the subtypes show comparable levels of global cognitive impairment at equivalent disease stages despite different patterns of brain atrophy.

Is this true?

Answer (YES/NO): NO